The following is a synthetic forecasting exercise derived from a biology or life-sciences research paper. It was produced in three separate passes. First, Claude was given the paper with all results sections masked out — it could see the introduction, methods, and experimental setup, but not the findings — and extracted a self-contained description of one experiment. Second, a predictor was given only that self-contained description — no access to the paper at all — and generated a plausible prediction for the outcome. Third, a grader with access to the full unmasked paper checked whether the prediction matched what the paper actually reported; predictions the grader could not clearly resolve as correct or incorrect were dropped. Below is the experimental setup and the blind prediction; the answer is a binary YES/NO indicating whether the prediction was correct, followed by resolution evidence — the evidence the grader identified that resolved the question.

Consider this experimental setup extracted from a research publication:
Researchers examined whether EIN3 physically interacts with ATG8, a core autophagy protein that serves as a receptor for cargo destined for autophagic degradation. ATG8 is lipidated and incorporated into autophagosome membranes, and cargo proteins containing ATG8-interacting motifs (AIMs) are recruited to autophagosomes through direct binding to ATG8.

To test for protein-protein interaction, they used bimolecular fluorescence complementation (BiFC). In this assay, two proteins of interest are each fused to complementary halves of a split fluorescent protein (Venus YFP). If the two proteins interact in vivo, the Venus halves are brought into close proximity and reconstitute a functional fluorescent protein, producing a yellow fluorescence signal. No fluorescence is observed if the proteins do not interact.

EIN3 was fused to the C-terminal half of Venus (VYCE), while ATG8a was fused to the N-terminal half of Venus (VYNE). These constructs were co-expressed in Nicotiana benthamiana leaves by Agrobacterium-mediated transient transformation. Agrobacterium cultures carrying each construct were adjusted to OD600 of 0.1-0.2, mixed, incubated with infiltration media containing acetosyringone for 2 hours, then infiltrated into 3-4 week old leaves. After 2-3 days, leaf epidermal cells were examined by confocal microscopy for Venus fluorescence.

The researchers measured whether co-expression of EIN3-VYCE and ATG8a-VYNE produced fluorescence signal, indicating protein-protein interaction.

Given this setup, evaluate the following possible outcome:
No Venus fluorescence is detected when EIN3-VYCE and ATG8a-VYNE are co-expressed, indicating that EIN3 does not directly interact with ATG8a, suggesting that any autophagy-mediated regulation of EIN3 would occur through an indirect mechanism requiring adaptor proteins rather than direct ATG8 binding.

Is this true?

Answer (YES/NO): NO